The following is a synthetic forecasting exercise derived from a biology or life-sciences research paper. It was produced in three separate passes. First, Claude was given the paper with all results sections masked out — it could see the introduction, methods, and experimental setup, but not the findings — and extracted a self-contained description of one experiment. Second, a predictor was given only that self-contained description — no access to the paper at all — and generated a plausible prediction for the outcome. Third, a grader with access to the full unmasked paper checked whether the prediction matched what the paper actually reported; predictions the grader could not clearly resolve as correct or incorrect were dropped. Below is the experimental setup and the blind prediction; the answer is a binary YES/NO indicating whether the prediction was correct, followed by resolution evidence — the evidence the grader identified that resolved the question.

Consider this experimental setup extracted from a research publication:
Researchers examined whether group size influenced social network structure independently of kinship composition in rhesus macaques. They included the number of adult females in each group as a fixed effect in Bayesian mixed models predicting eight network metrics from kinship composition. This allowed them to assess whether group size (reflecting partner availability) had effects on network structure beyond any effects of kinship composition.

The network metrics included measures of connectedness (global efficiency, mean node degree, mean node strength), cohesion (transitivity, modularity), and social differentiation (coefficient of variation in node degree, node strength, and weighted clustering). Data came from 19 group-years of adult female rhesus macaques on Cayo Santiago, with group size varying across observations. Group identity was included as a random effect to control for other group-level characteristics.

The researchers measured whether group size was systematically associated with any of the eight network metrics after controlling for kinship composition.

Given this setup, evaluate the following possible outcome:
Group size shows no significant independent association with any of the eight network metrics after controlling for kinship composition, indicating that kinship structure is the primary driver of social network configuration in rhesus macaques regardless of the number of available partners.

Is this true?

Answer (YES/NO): NO